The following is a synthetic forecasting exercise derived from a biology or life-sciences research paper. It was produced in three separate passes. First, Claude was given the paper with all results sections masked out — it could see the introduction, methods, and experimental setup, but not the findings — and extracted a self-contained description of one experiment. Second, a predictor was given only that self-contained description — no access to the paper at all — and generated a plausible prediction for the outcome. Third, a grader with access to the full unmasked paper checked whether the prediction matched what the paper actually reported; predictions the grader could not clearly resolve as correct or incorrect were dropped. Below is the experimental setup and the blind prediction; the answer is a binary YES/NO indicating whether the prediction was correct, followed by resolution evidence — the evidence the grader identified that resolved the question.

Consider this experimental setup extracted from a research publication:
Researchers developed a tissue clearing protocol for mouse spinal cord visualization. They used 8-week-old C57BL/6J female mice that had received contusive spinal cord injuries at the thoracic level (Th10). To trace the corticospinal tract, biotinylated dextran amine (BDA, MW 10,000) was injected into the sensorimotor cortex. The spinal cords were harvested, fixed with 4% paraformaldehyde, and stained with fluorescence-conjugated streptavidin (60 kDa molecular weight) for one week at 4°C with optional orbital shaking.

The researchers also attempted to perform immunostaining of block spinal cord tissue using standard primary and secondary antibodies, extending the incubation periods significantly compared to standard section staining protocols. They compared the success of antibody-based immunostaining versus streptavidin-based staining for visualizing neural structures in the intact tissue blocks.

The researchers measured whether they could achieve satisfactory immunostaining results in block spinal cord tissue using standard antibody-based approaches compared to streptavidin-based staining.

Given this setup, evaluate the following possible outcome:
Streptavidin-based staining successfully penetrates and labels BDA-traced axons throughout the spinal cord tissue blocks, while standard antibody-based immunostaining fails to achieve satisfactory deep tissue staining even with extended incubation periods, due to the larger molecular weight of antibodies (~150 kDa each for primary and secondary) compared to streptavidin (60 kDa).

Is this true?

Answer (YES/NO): YES